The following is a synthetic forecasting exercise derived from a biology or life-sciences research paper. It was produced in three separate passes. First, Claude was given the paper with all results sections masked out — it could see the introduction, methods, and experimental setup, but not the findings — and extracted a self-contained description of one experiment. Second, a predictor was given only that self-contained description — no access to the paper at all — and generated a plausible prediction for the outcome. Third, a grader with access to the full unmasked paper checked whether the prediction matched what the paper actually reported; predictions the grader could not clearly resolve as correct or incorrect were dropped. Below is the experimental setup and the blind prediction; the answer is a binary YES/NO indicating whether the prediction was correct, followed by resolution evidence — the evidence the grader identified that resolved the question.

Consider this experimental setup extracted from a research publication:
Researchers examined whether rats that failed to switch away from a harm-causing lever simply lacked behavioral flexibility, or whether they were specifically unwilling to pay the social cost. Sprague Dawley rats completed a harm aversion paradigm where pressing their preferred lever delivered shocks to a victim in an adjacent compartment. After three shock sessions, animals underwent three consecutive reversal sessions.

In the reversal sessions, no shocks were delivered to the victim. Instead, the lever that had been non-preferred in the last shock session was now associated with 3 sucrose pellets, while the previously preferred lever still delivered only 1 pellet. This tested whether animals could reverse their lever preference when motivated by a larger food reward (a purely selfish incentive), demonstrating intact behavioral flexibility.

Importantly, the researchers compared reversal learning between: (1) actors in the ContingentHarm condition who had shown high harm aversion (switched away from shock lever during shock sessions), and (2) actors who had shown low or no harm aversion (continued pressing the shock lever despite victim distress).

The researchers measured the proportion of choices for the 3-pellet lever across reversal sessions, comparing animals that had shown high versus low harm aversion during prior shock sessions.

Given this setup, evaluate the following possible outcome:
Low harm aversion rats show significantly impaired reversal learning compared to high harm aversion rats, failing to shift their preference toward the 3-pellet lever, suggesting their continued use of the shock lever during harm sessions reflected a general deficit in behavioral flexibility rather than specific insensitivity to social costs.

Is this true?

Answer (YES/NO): NO